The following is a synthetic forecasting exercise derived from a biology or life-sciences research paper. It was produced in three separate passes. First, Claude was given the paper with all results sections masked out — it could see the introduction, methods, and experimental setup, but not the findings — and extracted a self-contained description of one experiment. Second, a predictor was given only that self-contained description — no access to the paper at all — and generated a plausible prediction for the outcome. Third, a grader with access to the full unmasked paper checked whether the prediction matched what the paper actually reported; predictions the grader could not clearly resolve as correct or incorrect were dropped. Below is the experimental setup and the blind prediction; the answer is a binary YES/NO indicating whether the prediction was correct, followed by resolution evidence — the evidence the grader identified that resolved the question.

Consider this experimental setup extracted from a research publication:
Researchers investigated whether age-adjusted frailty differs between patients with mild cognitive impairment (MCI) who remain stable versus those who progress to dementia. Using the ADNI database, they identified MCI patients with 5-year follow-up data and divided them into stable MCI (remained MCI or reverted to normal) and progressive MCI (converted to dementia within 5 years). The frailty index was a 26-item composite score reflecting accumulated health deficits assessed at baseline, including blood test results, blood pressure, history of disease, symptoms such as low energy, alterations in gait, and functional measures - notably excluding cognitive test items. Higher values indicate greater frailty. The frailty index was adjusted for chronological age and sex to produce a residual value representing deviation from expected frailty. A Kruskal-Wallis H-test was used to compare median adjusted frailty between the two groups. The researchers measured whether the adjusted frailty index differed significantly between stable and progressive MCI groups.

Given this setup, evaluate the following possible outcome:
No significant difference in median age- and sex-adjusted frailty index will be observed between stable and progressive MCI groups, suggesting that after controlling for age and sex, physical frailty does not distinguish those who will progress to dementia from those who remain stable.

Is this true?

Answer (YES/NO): NO